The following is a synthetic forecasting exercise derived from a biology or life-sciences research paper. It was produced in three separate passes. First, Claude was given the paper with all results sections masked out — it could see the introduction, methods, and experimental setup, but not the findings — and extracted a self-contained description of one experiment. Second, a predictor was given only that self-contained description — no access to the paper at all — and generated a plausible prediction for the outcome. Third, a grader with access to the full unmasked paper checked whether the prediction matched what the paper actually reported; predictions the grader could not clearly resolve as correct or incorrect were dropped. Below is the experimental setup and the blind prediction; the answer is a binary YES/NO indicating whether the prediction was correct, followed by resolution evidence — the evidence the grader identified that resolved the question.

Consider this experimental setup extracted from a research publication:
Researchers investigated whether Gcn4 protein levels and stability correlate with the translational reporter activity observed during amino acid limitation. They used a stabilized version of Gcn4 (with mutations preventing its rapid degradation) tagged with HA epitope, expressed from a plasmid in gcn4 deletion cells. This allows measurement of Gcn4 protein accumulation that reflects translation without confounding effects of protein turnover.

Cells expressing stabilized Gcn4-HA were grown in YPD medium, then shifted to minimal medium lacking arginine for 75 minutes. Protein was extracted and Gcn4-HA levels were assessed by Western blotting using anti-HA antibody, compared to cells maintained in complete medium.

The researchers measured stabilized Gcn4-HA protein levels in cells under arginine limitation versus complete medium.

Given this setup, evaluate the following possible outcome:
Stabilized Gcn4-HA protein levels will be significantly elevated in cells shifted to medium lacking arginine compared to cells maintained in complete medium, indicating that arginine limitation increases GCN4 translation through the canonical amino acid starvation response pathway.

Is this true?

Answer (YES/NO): YES